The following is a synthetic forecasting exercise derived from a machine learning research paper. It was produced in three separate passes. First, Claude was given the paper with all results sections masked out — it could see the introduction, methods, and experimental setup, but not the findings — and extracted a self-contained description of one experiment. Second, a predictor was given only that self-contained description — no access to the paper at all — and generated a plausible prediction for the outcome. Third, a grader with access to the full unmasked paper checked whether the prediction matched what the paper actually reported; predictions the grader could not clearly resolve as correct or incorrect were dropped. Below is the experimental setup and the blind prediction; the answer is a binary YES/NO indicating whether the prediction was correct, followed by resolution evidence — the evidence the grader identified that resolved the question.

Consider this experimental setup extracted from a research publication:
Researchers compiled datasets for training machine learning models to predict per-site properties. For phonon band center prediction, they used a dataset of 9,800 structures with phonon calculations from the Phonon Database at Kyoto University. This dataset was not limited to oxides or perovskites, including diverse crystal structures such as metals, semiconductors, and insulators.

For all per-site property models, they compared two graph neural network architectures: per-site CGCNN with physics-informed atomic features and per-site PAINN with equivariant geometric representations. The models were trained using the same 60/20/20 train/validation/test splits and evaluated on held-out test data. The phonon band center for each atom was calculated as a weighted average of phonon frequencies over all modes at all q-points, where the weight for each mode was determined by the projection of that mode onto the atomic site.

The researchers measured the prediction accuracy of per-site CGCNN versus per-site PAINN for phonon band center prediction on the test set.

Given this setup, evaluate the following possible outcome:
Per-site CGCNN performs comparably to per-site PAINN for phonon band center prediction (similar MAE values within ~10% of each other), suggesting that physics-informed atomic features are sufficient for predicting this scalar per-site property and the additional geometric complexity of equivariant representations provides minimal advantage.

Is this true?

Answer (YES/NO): NO